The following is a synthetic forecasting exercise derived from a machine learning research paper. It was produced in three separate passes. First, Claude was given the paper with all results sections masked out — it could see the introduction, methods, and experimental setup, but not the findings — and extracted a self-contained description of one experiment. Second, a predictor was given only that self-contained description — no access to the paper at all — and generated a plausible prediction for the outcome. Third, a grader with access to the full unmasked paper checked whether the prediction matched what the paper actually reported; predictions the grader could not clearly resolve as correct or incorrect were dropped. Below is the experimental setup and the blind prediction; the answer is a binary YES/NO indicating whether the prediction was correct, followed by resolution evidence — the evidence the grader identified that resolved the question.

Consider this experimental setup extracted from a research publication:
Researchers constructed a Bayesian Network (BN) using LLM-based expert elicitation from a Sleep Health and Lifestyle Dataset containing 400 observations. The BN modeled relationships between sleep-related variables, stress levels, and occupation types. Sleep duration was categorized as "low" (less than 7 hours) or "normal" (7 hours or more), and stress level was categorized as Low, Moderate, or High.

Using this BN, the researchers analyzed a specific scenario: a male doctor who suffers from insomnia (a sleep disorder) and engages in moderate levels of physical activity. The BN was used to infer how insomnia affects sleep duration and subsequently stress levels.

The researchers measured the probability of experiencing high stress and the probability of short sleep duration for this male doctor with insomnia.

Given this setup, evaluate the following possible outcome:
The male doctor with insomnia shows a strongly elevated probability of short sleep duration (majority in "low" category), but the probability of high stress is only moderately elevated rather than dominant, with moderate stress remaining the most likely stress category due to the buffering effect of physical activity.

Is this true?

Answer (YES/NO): NO